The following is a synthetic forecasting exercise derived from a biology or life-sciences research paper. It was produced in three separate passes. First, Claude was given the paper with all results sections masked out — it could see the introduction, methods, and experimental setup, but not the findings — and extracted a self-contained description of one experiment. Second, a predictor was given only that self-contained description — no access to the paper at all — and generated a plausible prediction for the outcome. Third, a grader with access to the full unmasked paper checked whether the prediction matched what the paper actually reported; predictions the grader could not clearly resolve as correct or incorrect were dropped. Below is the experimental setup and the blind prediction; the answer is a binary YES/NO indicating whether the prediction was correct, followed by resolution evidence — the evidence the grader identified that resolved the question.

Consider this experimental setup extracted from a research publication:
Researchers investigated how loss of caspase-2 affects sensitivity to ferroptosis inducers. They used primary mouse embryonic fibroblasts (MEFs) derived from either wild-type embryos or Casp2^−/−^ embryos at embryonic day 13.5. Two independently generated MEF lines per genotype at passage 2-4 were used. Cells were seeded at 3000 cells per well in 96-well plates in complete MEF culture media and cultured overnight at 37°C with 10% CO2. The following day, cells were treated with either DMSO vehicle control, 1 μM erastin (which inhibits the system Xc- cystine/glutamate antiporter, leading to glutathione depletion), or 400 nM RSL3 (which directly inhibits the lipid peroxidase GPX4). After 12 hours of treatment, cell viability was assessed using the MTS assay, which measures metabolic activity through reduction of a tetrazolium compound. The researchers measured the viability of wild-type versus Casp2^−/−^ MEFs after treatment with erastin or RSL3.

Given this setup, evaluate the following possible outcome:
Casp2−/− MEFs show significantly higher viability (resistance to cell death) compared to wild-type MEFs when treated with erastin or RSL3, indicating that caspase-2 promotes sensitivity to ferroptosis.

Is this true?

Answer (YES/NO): NO